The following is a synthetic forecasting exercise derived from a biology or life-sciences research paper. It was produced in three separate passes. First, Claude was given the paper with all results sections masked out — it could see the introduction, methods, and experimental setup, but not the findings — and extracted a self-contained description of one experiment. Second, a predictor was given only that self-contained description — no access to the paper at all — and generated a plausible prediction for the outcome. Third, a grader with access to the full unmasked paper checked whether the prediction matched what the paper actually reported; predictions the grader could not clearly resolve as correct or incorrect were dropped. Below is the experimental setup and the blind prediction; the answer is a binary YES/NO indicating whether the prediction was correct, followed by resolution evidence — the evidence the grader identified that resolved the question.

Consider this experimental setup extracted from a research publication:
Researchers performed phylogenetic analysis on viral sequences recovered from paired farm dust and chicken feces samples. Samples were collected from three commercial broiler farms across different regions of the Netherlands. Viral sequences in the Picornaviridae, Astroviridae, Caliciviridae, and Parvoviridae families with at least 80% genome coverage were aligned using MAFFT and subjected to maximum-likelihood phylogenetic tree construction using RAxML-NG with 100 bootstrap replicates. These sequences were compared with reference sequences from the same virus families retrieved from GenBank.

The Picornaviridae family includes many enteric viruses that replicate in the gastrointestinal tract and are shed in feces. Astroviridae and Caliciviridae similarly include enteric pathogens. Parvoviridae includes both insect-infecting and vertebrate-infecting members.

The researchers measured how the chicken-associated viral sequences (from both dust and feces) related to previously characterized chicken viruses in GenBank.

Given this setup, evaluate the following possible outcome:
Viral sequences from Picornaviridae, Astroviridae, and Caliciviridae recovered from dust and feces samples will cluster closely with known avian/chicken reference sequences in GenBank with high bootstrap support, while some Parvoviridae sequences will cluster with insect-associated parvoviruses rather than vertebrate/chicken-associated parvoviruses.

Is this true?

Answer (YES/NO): NO